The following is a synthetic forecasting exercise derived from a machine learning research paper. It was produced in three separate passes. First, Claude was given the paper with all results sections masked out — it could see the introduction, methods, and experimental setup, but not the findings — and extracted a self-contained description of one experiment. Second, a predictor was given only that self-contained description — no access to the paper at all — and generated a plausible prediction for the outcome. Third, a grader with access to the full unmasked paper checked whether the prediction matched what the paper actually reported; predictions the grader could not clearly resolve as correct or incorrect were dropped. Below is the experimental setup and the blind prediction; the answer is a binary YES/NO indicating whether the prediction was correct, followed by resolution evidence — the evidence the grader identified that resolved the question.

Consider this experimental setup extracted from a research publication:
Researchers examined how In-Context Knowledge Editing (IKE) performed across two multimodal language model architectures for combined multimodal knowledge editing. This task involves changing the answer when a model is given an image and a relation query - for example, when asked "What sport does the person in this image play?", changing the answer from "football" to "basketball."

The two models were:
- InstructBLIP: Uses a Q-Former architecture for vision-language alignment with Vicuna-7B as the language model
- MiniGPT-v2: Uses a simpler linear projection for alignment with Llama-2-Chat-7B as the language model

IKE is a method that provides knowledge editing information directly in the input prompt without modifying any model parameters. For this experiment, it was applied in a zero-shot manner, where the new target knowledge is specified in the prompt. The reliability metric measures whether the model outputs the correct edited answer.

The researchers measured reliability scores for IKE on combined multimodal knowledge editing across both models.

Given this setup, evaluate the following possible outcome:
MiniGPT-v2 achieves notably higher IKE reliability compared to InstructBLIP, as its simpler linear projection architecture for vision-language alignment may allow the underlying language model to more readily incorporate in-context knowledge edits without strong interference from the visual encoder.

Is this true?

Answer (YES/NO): NO